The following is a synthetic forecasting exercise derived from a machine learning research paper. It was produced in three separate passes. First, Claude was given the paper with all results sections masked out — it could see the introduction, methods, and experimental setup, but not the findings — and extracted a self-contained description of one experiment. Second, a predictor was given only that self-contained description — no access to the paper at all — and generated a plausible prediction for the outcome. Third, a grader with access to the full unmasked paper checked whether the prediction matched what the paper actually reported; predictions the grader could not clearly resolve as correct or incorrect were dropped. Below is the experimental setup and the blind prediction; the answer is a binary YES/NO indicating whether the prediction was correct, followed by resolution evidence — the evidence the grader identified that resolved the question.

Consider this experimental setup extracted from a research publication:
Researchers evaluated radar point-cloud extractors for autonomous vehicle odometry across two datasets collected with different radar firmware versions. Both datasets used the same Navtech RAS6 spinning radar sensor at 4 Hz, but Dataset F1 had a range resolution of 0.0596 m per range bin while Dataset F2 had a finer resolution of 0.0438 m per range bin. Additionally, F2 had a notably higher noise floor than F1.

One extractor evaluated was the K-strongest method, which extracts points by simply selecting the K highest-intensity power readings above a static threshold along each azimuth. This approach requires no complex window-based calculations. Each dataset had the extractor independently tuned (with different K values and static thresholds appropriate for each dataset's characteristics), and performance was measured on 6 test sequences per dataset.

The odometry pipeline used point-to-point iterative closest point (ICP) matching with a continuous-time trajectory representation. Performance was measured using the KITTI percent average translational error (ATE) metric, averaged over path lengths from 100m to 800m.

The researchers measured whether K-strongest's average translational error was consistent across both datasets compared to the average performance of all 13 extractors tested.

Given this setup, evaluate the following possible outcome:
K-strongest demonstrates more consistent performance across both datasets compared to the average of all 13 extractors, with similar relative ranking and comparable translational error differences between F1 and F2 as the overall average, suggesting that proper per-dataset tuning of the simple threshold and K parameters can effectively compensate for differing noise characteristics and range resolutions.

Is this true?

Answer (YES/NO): NO